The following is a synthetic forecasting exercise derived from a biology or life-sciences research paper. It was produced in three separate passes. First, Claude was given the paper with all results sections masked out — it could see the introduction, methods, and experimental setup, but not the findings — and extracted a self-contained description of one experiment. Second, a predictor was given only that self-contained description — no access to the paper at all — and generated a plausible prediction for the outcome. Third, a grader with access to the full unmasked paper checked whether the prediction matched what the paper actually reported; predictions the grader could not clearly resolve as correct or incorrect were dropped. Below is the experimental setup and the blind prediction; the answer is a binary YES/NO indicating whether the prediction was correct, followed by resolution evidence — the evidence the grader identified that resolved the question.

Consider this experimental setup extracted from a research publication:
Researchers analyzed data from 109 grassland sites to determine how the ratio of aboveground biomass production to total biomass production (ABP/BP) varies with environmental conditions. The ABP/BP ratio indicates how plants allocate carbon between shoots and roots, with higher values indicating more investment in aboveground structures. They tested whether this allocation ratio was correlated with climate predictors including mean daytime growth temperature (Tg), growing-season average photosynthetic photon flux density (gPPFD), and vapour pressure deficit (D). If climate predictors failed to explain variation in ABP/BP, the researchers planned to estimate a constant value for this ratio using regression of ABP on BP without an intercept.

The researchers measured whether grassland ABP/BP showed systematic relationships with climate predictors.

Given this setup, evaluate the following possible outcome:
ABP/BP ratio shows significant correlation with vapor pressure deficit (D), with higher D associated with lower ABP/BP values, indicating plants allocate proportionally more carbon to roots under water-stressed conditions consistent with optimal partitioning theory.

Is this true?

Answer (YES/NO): NO